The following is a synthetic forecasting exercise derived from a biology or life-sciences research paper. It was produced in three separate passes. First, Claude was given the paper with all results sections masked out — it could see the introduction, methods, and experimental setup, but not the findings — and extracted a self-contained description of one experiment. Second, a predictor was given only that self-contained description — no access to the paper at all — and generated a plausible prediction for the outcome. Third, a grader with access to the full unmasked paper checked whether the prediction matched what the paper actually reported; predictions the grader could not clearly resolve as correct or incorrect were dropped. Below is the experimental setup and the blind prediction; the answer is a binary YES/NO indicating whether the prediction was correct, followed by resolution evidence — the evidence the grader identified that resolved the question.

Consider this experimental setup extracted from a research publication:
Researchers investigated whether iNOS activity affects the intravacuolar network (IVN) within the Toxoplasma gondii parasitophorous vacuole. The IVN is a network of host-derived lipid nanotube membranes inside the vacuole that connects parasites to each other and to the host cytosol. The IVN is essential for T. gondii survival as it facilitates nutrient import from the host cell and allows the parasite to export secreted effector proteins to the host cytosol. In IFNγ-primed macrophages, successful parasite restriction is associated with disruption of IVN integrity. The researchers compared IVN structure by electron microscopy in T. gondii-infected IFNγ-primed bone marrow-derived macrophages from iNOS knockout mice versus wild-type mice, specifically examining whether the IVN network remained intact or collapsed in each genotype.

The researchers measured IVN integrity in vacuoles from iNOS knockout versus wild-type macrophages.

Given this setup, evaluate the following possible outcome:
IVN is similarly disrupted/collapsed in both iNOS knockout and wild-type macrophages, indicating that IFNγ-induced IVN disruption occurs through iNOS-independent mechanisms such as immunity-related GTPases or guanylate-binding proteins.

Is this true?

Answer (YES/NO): NO